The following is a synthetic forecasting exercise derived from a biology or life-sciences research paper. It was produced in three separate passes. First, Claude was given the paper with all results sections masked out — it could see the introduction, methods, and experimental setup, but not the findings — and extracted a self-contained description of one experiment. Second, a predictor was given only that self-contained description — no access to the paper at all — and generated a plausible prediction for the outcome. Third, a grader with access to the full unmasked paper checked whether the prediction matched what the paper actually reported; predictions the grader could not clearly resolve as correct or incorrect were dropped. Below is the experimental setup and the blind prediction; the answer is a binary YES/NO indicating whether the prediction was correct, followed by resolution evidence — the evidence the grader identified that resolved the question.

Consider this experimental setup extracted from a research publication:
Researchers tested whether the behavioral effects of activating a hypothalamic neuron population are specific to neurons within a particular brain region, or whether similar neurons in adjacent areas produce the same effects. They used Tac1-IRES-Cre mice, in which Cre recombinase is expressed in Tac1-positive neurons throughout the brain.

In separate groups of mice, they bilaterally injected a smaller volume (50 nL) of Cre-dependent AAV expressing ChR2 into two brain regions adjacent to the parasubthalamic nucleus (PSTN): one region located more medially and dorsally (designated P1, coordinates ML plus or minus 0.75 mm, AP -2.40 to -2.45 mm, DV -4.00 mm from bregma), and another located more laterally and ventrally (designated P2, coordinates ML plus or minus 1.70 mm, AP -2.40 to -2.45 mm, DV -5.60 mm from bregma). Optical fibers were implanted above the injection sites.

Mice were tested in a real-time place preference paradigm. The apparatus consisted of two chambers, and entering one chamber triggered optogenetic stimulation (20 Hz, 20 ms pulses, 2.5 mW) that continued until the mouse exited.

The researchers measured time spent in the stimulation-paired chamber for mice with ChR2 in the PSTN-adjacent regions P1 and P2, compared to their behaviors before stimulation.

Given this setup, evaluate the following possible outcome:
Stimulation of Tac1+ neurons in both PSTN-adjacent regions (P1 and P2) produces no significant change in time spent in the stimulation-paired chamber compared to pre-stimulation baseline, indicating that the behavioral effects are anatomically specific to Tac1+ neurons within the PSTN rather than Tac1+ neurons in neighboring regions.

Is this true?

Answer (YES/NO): YES